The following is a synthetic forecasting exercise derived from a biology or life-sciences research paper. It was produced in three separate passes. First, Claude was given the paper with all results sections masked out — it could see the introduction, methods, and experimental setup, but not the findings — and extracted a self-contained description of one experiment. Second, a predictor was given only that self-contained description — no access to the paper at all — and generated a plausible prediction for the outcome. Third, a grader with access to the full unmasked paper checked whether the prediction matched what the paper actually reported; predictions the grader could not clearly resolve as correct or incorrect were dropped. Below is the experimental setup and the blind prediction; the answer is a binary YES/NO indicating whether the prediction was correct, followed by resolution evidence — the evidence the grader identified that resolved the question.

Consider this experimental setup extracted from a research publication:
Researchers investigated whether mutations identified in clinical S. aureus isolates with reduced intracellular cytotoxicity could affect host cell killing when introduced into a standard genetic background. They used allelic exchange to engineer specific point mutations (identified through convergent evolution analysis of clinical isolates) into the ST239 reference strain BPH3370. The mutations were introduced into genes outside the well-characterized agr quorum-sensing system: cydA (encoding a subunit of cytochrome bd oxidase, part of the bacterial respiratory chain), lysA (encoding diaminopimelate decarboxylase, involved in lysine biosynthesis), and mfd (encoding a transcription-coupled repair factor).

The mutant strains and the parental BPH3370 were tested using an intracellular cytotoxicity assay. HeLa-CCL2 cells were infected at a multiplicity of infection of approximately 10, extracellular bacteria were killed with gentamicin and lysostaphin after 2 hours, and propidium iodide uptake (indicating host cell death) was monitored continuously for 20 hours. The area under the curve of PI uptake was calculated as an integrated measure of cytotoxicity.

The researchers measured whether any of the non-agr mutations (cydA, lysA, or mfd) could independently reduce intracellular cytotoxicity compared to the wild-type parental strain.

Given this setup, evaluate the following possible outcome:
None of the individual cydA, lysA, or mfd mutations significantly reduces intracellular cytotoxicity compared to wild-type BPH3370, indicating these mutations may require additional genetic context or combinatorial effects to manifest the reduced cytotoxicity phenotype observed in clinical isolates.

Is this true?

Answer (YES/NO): YES